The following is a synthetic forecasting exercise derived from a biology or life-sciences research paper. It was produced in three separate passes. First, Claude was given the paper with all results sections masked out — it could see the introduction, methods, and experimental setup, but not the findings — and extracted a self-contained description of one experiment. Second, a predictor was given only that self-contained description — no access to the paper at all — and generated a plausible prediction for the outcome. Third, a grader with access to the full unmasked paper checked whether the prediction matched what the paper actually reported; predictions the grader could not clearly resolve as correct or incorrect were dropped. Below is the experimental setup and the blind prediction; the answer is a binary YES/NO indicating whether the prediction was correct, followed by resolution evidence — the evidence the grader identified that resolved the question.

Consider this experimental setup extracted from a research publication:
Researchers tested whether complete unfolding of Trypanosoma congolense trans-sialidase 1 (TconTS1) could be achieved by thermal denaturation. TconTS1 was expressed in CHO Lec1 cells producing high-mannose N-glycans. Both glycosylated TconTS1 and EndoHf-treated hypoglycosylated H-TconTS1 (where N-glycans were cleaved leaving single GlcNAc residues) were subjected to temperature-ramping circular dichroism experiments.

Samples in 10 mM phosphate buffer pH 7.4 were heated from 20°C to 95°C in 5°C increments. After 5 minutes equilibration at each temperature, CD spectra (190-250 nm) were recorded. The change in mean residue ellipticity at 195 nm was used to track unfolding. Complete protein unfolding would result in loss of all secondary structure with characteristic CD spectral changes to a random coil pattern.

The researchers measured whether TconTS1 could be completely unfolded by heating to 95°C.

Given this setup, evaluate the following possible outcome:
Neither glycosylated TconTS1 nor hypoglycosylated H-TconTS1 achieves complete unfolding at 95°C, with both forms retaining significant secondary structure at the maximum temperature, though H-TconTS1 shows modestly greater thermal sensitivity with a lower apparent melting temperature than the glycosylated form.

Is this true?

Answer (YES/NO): NO